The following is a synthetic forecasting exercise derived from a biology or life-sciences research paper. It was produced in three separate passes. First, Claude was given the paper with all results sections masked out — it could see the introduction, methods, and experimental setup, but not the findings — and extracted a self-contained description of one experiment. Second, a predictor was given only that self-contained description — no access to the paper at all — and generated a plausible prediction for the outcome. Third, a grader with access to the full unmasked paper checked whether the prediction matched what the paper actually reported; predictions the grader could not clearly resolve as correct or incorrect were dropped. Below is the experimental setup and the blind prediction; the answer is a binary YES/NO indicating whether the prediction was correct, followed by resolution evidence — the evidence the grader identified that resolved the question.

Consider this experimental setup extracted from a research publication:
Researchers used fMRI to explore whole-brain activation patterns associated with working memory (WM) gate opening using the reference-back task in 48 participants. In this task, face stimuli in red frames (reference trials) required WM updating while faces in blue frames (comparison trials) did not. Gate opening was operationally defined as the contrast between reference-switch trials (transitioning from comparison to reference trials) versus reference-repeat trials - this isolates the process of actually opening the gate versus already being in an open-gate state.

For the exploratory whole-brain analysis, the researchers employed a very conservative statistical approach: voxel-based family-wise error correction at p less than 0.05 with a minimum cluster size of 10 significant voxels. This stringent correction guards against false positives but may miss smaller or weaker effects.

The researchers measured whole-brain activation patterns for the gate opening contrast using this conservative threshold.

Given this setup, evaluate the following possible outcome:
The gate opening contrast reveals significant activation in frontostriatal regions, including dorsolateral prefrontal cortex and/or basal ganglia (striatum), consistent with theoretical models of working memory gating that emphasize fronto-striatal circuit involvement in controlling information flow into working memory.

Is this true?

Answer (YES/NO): YES